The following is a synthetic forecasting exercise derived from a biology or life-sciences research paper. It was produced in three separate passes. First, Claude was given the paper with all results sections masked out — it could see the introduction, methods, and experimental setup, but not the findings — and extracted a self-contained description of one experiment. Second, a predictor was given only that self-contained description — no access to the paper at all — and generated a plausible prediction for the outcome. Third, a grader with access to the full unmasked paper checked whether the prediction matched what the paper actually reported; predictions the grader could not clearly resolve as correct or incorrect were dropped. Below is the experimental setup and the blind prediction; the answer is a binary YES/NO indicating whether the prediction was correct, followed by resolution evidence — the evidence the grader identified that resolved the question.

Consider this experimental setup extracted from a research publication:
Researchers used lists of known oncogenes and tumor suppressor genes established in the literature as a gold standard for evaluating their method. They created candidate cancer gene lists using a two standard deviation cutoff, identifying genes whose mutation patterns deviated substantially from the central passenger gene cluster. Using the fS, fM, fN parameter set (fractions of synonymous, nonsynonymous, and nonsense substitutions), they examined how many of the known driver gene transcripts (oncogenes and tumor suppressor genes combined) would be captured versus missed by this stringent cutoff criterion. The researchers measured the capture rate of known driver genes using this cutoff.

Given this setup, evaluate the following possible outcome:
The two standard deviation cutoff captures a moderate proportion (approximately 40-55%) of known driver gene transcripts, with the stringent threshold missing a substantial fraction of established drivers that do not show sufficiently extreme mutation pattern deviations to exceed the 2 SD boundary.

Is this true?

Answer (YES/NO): NO